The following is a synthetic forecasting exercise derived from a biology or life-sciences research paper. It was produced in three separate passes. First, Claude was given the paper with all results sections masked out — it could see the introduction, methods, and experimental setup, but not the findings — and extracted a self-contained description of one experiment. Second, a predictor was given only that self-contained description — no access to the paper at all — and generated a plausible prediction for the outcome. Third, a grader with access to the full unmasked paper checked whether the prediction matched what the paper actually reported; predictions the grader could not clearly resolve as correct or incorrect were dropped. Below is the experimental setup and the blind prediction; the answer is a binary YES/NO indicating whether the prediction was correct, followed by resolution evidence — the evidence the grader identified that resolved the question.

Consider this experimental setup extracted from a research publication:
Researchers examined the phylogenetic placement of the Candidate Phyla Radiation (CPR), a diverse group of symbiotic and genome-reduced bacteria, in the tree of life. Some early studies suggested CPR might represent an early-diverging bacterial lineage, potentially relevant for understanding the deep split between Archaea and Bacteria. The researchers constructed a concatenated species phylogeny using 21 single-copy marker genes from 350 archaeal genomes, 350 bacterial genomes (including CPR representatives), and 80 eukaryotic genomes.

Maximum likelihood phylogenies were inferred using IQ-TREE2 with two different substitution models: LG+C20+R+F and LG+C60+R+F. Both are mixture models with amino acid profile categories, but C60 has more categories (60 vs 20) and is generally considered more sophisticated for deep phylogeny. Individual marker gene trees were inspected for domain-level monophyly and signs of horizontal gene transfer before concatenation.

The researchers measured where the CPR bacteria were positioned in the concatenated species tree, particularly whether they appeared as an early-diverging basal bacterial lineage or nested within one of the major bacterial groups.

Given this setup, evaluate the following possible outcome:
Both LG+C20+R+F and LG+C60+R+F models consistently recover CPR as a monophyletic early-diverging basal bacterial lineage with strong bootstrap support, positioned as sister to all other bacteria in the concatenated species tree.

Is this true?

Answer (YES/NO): NO